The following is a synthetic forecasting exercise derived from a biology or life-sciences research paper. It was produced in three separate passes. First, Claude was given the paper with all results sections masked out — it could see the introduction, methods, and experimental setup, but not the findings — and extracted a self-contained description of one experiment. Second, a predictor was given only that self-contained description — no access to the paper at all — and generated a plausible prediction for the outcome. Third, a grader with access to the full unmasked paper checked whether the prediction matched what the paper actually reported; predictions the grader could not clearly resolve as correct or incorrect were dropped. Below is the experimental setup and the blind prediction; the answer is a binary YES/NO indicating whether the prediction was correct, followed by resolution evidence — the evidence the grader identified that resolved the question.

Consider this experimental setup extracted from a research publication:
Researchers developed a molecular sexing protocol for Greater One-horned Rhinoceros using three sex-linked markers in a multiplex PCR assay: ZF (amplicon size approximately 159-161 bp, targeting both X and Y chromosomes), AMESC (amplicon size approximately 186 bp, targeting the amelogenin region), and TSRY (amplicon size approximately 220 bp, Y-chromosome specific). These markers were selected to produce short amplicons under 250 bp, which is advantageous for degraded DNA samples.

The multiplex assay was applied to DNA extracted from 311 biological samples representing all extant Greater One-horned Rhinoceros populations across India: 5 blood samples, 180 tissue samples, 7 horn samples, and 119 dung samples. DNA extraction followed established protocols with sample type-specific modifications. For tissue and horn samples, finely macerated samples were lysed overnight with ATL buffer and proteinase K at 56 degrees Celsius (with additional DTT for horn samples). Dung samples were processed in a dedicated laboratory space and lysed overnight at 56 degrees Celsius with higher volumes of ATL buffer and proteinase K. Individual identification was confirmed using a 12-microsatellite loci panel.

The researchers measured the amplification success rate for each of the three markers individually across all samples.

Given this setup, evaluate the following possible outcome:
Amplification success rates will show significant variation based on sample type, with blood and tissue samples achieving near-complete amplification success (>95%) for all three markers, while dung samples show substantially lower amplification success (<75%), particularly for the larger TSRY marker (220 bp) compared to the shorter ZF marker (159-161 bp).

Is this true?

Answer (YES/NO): NO